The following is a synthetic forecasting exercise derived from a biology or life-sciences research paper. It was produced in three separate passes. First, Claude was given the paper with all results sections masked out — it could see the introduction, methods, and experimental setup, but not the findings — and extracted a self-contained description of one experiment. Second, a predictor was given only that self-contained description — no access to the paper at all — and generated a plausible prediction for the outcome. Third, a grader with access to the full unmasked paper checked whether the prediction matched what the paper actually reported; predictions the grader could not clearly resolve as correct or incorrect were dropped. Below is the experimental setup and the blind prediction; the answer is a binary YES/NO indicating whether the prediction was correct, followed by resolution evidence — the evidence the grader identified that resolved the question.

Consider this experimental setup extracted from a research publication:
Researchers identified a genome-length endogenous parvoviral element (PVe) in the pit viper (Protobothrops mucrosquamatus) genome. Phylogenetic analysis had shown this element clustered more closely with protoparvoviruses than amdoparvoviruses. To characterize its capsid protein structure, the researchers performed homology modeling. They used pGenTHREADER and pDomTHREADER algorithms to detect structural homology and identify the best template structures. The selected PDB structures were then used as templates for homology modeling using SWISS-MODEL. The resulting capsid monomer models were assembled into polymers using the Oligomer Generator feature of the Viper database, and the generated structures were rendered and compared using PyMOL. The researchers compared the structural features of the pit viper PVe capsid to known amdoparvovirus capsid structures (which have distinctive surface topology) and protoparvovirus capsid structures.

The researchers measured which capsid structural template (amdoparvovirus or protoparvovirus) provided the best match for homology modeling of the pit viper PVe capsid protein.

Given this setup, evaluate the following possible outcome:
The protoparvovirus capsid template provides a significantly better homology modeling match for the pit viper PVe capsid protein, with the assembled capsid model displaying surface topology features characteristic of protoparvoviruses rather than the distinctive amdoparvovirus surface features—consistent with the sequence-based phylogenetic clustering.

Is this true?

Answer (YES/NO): YES